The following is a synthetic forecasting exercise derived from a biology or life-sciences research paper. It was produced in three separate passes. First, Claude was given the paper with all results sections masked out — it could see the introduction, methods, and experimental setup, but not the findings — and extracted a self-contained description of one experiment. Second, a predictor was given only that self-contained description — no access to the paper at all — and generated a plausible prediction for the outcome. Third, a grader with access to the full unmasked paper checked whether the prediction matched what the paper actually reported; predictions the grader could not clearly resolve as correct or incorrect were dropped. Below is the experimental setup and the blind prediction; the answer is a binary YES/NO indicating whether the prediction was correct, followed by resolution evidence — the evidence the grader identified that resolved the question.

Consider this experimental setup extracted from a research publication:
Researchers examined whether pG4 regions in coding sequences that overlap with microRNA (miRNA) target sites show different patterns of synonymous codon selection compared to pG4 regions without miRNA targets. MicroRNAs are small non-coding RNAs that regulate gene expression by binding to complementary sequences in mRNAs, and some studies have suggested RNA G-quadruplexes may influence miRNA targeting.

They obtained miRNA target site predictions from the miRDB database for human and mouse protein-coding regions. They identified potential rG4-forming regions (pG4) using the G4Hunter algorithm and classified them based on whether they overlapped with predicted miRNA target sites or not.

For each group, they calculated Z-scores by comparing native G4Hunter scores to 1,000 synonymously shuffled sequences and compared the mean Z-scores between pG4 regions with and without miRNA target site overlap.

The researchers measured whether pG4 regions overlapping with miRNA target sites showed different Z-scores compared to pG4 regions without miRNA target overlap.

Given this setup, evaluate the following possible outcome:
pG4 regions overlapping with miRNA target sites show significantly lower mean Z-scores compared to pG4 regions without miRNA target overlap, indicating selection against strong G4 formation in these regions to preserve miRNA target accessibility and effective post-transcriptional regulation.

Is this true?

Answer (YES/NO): NO